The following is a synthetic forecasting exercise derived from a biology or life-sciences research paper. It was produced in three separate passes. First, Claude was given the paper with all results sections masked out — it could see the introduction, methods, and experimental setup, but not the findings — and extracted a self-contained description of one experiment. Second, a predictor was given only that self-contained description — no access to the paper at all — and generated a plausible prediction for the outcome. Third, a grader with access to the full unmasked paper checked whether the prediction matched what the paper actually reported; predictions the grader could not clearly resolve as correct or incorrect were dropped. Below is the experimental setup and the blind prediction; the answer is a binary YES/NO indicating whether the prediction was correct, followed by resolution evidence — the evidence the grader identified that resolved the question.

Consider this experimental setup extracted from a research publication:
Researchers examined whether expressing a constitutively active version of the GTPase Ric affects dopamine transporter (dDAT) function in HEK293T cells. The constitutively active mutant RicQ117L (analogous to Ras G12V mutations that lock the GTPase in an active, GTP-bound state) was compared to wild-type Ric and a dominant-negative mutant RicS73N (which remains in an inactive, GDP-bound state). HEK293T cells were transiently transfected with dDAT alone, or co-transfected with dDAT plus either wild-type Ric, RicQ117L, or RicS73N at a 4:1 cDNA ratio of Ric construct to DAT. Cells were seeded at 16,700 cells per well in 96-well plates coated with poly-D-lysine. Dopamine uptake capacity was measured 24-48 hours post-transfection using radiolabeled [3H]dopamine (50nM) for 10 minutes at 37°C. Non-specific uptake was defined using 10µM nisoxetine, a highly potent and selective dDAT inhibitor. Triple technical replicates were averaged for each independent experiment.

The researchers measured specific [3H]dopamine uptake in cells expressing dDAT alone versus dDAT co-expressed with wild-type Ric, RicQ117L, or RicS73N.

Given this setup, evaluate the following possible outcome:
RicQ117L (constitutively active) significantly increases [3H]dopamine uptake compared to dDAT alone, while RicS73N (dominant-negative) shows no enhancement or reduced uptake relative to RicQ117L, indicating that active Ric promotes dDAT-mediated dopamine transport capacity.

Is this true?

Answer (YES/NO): YES